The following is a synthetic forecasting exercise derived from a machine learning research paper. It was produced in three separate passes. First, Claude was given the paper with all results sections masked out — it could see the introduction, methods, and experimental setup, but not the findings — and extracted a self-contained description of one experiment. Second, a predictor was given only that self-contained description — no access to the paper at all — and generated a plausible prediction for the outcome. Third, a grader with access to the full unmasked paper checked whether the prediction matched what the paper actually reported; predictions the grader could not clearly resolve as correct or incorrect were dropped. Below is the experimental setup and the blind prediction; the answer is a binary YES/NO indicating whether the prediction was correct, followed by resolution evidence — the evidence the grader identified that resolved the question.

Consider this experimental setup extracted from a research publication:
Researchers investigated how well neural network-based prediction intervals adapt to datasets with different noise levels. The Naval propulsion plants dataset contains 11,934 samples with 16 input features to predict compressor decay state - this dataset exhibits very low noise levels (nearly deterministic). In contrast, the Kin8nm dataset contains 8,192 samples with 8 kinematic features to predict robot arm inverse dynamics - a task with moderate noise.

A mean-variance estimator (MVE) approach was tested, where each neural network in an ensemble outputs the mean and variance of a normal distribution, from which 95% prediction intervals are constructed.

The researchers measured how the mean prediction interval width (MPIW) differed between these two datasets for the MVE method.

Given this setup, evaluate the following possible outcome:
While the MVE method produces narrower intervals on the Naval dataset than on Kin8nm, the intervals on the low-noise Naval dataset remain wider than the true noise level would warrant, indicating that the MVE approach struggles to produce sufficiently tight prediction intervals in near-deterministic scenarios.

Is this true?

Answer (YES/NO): NO